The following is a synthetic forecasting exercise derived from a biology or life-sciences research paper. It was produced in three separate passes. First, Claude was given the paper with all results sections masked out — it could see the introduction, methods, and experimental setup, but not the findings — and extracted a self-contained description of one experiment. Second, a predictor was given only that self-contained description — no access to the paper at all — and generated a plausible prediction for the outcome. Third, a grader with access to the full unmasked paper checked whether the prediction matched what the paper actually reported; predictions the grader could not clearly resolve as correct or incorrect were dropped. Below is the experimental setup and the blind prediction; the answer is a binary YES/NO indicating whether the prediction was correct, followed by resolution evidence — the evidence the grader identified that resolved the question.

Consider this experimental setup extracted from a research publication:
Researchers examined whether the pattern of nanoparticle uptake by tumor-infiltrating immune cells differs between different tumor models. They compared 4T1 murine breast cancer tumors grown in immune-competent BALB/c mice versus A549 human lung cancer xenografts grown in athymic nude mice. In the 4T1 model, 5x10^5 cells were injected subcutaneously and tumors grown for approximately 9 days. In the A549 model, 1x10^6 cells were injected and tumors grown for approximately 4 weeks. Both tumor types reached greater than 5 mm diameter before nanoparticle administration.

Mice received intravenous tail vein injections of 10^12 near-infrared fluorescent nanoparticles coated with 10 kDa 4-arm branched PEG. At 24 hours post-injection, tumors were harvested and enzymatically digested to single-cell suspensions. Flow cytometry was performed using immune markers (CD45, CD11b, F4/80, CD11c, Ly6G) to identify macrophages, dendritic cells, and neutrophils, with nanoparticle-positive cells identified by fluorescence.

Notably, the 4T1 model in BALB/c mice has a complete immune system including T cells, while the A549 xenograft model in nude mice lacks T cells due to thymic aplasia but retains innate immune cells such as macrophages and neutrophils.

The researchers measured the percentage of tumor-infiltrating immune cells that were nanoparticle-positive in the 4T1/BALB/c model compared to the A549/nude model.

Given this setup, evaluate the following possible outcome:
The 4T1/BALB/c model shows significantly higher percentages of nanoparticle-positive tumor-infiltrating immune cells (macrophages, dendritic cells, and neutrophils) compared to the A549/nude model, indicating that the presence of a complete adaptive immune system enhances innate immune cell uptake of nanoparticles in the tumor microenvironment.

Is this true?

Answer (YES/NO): YES